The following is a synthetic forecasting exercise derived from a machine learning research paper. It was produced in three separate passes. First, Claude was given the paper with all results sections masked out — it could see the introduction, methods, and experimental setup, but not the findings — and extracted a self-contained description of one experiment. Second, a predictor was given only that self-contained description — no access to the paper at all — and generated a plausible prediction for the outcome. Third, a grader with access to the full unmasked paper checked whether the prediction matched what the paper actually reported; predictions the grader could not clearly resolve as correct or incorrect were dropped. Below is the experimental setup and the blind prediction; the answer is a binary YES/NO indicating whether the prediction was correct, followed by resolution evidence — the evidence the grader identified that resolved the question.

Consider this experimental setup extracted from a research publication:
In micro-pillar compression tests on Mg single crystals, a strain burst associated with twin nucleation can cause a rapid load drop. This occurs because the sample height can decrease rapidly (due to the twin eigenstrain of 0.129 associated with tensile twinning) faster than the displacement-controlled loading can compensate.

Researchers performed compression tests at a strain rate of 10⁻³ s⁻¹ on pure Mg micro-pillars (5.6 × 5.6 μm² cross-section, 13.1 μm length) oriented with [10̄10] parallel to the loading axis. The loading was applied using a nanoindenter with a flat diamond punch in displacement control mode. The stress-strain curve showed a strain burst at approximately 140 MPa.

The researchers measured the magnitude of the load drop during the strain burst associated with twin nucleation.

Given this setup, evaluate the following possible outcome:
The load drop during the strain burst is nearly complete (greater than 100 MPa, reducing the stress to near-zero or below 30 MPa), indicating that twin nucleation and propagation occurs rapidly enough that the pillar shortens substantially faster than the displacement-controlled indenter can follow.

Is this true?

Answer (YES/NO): YES